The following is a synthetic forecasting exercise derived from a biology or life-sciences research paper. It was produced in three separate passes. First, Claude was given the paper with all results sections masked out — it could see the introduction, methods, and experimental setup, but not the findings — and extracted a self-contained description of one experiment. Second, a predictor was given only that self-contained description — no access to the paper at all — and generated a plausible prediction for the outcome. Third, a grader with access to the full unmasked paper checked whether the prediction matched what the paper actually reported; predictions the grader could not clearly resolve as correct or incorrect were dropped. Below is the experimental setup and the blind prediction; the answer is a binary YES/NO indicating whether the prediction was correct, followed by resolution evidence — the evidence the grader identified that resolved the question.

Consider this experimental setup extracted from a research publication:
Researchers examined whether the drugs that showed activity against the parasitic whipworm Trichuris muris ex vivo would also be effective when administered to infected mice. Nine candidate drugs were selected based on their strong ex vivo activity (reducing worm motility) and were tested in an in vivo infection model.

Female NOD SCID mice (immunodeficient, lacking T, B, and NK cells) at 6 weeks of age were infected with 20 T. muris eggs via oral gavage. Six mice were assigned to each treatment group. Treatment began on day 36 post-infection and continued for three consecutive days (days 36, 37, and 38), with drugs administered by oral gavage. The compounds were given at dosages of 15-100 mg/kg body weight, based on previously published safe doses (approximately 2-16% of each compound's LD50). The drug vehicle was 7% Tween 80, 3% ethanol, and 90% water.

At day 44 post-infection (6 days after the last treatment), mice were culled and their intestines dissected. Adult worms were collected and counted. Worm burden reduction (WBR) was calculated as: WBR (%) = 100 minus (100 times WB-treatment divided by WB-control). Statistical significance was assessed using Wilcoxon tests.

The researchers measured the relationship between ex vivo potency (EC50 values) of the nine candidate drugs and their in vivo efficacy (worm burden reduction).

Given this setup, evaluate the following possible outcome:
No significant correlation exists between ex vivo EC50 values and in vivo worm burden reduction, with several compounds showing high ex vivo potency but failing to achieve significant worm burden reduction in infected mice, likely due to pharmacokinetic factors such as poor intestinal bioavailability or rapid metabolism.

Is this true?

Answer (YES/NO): YES